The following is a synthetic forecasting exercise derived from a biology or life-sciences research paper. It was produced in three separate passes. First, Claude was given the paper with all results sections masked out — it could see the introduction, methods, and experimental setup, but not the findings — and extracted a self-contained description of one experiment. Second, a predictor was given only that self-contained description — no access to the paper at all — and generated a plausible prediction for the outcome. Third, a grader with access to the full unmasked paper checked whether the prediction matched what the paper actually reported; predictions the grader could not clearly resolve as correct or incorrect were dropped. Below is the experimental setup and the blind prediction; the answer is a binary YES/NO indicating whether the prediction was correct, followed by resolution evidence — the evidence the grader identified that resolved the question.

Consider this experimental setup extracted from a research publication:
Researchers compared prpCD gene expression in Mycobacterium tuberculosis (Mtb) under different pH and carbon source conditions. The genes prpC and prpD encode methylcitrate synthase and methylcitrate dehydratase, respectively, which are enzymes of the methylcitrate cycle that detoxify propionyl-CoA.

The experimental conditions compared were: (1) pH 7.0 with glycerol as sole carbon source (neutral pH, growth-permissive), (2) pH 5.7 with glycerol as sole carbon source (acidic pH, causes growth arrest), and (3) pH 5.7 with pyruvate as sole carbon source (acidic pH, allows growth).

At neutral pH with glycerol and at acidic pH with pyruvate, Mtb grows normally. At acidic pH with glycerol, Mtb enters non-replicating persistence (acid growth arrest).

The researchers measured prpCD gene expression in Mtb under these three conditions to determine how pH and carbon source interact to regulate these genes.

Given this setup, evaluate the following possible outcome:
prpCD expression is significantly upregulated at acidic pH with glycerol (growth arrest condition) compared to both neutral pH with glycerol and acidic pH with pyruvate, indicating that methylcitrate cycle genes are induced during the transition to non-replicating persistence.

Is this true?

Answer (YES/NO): YES